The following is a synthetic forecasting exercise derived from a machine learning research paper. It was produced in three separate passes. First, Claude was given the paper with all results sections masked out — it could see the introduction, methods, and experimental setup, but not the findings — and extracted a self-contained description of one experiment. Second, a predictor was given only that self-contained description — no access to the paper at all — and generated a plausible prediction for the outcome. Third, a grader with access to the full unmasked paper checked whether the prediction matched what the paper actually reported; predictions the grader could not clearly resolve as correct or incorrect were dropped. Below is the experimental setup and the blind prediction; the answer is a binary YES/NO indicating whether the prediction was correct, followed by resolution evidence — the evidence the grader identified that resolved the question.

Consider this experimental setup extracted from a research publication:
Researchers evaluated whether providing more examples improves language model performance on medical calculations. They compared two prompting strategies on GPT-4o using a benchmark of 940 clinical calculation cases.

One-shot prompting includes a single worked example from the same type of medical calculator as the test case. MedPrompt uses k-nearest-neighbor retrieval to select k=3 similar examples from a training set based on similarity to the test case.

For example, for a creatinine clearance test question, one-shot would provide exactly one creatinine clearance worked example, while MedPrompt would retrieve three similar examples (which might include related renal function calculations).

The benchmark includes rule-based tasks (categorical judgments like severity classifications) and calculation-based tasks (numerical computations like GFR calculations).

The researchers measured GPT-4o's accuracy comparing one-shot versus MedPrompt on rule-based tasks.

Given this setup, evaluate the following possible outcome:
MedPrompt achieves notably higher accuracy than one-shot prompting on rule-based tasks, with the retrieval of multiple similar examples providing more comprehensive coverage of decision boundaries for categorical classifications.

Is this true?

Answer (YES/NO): NO